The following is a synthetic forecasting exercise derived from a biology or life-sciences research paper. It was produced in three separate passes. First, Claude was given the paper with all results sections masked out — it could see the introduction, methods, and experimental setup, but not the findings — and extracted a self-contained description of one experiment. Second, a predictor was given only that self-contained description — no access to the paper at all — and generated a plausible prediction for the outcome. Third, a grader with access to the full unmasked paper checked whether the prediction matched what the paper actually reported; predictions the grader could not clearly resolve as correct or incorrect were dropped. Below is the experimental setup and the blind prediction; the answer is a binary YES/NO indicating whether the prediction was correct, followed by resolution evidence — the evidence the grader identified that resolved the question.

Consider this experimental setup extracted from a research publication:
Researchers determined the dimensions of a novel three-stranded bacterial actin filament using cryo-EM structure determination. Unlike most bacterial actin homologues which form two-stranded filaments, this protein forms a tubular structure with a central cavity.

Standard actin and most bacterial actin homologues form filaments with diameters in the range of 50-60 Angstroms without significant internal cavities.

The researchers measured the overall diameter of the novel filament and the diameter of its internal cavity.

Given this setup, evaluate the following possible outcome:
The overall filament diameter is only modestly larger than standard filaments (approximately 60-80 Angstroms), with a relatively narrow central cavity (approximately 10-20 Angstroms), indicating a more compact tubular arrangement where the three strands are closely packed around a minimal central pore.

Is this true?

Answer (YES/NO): NO